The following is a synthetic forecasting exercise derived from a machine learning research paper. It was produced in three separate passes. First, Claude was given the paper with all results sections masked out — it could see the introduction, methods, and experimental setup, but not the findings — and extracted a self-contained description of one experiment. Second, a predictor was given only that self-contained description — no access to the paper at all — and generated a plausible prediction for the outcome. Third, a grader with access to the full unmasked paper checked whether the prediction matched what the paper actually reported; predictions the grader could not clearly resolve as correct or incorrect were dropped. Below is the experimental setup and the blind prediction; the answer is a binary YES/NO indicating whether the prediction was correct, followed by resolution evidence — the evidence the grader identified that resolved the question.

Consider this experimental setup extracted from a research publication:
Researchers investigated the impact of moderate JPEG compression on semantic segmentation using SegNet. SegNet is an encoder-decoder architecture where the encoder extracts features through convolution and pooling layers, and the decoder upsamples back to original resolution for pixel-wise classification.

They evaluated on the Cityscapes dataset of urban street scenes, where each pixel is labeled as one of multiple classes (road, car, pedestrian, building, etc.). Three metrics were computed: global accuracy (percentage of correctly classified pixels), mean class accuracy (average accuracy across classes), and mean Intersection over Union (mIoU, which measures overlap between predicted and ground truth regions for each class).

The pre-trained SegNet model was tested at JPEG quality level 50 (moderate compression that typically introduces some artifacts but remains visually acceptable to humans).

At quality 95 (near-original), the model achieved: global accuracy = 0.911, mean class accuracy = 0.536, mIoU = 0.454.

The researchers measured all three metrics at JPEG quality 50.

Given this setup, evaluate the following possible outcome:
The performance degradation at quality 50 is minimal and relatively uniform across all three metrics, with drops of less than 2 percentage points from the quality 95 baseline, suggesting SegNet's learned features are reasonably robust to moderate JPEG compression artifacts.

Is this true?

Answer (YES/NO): YES